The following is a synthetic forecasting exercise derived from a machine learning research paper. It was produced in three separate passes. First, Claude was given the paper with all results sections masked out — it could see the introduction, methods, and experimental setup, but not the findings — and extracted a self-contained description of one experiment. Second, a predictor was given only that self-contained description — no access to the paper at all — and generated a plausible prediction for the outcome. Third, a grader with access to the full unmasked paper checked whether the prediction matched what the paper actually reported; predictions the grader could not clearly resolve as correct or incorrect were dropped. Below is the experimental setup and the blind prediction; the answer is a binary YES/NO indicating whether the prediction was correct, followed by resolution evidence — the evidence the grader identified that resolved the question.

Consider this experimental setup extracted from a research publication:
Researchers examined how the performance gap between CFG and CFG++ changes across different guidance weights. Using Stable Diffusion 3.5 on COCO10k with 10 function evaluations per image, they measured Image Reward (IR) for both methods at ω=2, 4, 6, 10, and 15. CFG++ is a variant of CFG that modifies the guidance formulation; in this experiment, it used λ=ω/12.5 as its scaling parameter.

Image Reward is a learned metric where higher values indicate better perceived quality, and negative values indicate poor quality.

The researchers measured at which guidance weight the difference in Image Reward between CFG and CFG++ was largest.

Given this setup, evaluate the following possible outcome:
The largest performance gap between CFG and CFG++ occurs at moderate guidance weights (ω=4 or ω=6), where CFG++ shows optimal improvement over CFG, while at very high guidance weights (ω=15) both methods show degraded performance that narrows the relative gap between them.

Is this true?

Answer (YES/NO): NO